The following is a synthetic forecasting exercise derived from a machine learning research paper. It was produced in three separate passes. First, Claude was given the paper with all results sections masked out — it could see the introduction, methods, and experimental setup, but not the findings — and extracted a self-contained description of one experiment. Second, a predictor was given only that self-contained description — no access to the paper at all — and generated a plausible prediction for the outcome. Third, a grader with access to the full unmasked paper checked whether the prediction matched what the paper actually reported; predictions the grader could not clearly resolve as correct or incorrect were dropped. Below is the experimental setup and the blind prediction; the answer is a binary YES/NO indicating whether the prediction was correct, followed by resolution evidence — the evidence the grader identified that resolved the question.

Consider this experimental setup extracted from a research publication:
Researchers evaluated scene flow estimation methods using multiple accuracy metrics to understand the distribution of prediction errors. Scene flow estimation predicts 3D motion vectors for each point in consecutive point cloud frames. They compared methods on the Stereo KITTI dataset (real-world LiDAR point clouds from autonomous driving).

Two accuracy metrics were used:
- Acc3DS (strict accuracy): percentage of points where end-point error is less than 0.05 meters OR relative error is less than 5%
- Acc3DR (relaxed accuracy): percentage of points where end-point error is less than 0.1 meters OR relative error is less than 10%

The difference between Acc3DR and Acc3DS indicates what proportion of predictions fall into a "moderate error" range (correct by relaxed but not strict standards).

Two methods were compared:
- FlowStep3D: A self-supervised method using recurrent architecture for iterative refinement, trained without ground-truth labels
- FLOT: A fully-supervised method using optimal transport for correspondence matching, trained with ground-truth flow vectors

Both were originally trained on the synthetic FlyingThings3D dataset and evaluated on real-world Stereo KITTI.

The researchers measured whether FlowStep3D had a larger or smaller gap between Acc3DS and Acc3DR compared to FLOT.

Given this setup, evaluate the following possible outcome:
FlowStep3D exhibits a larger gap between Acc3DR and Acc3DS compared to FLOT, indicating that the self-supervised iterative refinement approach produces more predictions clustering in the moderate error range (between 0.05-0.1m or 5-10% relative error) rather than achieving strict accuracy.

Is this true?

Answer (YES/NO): NO